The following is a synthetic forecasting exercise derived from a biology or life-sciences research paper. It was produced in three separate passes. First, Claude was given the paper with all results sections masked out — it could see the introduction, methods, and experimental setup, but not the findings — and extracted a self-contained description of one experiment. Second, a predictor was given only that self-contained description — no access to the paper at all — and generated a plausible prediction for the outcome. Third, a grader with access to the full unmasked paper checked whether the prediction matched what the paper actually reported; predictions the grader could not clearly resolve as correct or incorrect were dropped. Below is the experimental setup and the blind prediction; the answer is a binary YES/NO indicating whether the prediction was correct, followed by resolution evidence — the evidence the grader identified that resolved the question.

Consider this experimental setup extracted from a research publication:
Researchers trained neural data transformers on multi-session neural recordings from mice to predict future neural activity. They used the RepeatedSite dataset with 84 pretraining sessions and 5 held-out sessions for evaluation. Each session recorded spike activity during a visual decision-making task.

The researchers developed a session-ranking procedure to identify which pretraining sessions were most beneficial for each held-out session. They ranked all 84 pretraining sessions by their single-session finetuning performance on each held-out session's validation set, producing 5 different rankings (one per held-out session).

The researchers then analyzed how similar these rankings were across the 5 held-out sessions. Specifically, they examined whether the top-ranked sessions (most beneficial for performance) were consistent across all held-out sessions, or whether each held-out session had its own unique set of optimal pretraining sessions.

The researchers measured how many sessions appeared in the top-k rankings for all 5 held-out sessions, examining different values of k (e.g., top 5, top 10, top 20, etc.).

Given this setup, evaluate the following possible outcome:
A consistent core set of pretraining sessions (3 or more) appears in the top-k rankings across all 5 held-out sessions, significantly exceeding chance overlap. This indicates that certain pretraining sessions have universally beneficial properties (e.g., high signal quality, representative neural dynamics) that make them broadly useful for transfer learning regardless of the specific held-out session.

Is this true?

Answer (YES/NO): NO